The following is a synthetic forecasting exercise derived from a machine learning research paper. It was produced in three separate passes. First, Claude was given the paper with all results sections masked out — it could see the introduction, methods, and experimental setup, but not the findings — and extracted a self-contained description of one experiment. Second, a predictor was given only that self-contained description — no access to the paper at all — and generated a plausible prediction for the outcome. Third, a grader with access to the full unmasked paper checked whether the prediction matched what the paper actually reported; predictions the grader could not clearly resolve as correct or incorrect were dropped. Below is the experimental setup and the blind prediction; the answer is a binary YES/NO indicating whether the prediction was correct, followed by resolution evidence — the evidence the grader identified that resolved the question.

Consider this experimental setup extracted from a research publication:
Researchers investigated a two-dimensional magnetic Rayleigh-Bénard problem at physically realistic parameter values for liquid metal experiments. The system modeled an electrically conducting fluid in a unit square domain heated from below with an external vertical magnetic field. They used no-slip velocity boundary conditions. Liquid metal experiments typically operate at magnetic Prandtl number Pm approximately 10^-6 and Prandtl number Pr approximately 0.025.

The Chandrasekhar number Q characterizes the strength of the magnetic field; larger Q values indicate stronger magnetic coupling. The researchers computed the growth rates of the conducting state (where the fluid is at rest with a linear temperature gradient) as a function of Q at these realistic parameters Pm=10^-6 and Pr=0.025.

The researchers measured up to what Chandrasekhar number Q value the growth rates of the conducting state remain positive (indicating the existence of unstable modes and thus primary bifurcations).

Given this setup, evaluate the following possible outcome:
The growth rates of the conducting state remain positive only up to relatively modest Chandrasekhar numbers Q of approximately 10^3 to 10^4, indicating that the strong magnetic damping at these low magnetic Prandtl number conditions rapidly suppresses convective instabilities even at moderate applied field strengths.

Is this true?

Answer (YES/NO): NO